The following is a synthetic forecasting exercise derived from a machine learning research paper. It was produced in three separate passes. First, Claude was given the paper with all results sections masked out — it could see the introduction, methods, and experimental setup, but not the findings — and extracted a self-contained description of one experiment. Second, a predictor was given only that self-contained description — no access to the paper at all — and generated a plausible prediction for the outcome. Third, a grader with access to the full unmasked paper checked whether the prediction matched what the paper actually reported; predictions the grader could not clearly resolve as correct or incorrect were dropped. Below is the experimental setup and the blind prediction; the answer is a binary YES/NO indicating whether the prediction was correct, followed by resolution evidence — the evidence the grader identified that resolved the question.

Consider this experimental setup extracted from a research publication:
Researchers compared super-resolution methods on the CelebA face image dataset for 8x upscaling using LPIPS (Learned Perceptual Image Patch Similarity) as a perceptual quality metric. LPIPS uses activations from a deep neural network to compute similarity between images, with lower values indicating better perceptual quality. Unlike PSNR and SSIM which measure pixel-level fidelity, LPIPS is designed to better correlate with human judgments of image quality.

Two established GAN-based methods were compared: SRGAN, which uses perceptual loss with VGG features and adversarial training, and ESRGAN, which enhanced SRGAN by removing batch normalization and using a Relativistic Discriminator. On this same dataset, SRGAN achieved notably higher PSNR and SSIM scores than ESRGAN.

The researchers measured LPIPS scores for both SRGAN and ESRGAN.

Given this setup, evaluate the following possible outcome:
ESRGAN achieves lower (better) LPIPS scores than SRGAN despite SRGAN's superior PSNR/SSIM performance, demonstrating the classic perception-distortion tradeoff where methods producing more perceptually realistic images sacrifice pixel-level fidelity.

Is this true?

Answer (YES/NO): YES